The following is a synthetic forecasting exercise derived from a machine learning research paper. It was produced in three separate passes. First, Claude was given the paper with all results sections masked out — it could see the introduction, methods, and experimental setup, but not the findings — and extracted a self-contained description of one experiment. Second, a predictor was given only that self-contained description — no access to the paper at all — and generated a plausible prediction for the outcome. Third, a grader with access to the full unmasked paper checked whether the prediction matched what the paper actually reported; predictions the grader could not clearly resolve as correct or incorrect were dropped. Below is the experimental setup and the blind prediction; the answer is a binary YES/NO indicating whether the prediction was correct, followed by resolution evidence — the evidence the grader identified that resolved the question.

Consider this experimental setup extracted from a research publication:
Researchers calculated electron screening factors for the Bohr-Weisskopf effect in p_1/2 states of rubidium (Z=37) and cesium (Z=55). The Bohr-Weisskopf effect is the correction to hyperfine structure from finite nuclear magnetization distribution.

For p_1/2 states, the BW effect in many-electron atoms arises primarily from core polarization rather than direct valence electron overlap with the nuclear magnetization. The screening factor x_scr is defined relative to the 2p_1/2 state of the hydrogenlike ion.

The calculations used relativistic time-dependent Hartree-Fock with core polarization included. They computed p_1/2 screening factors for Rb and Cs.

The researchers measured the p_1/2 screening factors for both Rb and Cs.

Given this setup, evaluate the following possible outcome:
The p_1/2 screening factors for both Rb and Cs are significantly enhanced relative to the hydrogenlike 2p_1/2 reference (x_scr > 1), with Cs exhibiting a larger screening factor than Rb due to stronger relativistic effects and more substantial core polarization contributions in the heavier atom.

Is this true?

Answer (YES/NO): NO